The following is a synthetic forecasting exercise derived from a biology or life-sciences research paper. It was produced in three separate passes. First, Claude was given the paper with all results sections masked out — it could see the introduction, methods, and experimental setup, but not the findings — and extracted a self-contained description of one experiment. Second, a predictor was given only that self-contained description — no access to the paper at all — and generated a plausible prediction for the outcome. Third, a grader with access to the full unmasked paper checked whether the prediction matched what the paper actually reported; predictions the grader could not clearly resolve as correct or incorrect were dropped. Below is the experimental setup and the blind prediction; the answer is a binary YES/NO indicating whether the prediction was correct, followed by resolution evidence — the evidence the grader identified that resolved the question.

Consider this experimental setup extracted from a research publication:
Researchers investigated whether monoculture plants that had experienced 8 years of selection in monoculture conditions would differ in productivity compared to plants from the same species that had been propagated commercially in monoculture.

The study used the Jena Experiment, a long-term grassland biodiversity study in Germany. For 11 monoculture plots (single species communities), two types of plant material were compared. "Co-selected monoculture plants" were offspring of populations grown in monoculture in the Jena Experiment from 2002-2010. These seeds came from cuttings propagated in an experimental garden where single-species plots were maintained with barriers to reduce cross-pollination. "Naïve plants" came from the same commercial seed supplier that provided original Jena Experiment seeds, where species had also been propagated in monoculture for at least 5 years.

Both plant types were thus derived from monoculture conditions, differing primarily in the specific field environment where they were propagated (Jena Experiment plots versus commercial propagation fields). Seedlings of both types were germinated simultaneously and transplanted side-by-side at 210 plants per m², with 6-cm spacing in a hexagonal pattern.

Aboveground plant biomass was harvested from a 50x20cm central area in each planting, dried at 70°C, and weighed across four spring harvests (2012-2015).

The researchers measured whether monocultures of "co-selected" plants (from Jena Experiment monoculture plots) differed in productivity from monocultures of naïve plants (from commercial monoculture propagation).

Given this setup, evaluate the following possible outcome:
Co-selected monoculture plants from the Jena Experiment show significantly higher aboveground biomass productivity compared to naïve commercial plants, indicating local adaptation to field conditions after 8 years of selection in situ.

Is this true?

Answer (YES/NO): YES